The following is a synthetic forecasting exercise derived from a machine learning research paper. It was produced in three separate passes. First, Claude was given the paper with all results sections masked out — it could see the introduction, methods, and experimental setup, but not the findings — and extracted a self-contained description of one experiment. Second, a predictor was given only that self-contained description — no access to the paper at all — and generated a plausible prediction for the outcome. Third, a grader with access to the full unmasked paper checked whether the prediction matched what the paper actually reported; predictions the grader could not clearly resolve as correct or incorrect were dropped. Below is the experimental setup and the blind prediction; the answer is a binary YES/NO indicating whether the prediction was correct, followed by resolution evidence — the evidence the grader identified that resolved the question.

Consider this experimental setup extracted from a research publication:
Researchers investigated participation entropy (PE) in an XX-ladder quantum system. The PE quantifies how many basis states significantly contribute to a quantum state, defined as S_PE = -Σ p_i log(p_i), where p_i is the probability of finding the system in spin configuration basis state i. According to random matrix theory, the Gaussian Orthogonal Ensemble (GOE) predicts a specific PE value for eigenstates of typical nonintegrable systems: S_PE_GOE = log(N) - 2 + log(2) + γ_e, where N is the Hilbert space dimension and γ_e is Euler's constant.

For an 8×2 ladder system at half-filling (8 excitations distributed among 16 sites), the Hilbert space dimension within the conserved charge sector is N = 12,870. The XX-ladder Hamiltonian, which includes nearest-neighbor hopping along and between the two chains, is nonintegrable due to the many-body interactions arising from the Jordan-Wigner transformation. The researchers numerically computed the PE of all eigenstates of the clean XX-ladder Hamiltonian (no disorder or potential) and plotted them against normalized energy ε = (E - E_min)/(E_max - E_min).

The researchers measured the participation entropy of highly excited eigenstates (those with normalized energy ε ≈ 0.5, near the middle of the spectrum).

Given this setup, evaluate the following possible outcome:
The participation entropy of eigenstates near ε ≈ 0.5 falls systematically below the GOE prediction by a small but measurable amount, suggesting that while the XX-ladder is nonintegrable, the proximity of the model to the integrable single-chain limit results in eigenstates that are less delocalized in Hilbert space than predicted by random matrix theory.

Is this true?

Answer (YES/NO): NO